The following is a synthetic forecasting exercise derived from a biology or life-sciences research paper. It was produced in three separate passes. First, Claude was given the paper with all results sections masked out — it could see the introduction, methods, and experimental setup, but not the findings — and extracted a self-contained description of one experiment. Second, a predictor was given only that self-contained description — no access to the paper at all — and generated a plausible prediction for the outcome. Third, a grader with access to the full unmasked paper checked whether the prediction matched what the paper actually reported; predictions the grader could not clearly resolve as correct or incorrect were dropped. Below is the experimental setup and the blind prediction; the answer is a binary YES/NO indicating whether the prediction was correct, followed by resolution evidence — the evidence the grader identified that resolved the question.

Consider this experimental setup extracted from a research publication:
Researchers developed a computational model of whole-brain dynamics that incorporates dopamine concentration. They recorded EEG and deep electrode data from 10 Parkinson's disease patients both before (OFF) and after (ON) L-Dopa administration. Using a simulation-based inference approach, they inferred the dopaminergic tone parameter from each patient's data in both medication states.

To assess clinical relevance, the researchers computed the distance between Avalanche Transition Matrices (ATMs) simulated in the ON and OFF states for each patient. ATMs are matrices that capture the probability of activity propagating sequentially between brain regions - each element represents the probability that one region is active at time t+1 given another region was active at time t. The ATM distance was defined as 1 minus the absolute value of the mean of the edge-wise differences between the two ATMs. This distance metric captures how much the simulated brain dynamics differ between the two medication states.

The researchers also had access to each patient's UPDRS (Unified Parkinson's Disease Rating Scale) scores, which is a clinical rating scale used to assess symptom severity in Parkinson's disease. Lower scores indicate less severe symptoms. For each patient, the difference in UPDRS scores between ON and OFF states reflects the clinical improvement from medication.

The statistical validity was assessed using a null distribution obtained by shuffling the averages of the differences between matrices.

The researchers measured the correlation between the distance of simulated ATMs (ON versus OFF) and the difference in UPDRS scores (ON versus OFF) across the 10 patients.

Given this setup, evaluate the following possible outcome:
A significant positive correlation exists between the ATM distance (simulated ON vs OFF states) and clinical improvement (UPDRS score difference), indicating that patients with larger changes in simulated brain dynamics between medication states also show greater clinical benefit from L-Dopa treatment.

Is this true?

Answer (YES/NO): NO